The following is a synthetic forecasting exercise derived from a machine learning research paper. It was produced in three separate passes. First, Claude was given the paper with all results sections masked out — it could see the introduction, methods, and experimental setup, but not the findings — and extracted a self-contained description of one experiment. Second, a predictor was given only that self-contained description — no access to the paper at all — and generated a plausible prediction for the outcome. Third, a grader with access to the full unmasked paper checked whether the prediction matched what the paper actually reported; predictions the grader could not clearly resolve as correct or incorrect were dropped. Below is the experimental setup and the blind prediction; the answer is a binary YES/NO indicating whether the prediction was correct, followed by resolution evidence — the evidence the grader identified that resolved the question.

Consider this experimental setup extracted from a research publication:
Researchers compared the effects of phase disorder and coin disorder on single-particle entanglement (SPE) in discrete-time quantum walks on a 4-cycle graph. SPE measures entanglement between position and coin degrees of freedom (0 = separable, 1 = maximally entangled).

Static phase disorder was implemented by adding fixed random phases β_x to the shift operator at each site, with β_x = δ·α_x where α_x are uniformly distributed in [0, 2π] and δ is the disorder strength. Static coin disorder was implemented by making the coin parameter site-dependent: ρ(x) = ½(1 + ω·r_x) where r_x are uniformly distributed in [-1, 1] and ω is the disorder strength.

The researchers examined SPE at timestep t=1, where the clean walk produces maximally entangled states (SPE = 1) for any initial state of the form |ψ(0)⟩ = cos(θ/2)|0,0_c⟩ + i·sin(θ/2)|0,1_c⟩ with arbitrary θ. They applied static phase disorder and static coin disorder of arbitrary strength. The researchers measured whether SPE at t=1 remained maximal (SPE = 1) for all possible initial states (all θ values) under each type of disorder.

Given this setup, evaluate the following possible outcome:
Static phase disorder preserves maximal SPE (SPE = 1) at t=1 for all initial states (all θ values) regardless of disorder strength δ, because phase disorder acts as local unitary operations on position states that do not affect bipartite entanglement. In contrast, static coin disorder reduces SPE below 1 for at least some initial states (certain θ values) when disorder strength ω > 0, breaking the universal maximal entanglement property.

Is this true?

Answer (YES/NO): YES